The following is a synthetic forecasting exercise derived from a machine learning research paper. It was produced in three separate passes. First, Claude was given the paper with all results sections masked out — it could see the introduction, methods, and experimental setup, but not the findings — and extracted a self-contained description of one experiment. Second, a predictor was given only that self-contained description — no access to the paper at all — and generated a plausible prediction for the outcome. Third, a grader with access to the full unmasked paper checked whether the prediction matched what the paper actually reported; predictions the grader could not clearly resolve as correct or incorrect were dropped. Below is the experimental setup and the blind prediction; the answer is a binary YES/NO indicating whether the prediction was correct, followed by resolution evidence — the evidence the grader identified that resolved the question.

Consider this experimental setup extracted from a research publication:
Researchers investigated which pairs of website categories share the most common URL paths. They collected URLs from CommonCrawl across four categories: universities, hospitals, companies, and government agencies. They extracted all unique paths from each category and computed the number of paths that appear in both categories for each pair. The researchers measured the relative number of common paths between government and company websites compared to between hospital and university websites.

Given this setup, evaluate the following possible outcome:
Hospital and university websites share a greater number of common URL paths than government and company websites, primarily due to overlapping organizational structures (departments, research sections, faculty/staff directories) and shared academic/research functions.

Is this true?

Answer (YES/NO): NO